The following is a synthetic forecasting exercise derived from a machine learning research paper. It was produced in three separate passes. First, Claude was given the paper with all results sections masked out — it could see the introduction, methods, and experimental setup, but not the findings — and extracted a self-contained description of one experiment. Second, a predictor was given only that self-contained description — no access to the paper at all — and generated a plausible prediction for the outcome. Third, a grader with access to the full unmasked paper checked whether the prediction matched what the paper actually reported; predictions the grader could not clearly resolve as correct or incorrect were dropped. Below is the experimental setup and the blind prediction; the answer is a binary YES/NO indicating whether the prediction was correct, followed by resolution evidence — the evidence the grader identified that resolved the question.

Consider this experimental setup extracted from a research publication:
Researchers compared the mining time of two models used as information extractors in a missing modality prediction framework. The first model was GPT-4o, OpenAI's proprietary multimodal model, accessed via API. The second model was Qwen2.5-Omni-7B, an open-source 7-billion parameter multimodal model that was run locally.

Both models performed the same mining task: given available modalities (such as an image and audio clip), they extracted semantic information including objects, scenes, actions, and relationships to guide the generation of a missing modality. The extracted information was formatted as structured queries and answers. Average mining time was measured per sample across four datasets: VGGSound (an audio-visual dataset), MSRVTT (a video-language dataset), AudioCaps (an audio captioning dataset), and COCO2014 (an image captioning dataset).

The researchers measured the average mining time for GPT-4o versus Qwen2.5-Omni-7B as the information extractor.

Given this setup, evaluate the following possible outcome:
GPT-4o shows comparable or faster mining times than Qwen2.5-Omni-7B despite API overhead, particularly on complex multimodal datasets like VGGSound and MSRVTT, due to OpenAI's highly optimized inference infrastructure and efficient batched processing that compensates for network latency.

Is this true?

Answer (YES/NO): NO